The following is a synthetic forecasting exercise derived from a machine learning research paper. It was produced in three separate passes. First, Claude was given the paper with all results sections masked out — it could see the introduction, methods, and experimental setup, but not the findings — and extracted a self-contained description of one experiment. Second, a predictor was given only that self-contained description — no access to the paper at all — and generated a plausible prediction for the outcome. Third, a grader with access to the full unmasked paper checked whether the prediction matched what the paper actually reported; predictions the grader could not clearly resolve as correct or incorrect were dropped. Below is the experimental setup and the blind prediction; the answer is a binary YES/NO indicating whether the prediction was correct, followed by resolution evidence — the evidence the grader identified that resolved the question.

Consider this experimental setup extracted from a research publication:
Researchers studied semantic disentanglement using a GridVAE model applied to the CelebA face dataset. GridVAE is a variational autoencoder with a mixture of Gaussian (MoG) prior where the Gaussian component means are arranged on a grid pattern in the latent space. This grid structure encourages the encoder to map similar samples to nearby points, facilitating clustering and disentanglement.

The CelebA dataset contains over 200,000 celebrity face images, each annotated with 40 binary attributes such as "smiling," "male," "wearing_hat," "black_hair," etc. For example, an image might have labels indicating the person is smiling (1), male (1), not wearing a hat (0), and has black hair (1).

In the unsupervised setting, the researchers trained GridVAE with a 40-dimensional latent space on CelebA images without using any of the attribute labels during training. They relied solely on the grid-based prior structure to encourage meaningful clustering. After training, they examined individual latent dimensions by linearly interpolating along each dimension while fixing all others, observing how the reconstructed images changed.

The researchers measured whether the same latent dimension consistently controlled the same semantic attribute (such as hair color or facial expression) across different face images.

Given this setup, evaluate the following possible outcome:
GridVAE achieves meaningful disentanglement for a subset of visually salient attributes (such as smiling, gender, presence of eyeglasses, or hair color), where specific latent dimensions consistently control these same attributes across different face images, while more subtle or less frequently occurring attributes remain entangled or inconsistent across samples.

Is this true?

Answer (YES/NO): NO